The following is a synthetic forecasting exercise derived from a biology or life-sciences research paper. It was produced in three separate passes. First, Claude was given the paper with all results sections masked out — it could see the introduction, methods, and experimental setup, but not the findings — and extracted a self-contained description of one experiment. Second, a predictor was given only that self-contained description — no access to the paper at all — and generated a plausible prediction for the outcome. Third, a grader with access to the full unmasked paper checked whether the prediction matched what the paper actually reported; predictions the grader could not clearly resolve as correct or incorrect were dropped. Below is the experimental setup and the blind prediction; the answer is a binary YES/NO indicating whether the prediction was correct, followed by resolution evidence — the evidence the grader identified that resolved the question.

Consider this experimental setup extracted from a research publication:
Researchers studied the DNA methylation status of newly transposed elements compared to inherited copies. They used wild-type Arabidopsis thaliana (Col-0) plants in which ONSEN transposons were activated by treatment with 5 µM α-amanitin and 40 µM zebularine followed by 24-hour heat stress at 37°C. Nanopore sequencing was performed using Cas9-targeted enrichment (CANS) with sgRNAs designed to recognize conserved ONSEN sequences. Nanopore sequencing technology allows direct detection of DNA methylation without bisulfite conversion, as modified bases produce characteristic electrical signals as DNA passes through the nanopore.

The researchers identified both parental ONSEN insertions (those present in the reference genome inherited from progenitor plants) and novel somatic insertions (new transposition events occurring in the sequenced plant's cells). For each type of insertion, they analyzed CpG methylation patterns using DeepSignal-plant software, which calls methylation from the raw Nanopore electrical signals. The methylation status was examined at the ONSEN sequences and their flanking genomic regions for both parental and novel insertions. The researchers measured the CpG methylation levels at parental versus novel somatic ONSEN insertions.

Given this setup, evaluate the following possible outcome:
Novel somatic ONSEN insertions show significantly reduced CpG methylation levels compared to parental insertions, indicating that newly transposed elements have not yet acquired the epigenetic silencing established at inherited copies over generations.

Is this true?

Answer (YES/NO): YES